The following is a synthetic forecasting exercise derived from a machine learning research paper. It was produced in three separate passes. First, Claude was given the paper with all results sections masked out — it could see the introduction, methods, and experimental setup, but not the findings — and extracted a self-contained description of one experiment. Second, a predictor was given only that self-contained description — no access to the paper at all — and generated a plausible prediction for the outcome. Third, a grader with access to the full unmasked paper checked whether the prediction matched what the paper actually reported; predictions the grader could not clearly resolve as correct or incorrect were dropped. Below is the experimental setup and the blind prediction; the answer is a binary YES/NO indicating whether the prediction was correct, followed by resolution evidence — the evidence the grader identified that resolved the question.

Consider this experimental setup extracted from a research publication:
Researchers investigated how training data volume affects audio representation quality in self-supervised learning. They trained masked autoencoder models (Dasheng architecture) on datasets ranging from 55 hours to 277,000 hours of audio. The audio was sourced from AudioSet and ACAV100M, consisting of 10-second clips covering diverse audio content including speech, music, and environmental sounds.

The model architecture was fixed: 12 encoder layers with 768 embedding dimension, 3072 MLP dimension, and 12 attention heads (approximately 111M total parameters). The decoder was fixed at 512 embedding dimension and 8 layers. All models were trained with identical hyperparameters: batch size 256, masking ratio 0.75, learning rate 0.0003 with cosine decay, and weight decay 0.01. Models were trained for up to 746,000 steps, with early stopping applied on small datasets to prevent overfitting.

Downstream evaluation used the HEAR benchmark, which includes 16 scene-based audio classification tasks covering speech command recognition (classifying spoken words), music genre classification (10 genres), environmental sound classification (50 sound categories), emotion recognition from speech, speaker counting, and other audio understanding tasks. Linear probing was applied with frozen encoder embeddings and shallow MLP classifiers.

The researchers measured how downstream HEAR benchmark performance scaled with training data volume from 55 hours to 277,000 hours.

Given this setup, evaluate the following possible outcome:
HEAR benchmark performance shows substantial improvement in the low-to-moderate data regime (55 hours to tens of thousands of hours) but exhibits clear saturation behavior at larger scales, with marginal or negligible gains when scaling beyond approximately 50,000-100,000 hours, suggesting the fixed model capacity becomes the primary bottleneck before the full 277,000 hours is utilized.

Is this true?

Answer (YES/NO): NO